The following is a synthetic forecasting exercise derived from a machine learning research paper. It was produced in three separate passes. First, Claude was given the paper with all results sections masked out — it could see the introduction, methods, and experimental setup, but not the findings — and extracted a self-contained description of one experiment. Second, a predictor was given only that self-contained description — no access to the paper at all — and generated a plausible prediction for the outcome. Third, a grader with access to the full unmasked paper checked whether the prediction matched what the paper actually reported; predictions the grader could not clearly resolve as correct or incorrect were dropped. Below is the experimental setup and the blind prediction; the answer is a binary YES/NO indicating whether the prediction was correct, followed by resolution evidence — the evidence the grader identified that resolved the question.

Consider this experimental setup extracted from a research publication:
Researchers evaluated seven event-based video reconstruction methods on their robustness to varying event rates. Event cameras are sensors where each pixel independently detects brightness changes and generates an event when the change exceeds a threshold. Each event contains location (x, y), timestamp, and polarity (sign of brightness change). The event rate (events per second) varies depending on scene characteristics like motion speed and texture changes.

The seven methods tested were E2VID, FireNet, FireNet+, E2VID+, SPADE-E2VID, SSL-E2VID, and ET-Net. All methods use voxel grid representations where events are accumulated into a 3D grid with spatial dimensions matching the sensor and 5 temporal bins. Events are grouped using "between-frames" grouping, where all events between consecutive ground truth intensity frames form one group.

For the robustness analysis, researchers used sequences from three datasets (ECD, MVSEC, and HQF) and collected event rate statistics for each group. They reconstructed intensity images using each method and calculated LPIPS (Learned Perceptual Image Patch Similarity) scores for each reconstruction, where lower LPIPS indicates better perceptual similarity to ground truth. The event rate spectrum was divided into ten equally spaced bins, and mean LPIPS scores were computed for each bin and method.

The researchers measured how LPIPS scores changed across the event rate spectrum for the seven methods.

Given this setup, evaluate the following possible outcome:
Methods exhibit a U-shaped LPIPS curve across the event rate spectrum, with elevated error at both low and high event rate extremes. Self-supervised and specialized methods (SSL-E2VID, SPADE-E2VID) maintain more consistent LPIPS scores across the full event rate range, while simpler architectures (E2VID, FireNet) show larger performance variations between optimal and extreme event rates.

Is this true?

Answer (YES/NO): NO